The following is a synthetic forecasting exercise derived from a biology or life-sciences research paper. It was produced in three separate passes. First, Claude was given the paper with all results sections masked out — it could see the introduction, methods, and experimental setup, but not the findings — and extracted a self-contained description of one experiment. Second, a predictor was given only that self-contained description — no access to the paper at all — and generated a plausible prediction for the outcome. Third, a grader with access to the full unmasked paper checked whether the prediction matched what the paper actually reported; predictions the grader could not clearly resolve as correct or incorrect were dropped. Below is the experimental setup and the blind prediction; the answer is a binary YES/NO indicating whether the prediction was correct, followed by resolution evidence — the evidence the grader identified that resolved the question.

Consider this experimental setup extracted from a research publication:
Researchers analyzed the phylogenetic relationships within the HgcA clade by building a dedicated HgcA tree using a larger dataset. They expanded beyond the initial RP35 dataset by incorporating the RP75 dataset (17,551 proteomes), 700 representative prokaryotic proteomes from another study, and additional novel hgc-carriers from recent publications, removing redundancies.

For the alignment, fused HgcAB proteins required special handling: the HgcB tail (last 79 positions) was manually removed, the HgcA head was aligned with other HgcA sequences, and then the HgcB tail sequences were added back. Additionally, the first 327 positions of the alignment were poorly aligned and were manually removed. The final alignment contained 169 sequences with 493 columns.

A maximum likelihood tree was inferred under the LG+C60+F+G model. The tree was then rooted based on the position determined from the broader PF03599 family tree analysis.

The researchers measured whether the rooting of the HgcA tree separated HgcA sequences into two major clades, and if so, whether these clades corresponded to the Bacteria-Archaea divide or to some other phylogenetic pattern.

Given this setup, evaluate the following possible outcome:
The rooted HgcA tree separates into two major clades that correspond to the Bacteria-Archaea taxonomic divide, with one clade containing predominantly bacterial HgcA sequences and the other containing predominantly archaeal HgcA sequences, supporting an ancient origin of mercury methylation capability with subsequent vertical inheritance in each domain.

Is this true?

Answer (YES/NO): NO